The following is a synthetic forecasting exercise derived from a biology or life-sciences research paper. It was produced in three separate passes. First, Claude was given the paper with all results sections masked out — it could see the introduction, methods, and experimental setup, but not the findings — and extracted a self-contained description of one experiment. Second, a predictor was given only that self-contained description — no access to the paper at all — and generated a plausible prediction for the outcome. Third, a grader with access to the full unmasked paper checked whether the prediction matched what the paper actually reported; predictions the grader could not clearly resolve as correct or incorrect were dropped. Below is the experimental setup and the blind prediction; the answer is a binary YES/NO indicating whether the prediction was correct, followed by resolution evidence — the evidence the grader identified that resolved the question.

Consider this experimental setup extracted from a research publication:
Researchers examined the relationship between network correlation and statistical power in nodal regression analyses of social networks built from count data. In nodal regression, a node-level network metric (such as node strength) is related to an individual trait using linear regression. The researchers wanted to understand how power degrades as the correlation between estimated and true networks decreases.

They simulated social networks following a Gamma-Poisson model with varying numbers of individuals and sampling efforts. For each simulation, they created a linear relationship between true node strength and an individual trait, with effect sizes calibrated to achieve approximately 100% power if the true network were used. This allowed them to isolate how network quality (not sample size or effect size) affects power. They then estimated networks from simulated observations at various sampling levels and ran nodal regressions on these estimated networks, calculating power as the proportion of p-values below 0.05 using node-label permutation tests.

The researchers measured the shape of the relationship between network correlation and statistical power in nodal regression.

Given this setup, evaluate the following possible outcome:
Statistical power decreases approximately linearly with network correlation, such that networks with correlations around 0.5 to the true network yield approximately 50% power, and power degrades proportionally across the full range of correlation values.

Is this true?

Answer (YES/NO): NO